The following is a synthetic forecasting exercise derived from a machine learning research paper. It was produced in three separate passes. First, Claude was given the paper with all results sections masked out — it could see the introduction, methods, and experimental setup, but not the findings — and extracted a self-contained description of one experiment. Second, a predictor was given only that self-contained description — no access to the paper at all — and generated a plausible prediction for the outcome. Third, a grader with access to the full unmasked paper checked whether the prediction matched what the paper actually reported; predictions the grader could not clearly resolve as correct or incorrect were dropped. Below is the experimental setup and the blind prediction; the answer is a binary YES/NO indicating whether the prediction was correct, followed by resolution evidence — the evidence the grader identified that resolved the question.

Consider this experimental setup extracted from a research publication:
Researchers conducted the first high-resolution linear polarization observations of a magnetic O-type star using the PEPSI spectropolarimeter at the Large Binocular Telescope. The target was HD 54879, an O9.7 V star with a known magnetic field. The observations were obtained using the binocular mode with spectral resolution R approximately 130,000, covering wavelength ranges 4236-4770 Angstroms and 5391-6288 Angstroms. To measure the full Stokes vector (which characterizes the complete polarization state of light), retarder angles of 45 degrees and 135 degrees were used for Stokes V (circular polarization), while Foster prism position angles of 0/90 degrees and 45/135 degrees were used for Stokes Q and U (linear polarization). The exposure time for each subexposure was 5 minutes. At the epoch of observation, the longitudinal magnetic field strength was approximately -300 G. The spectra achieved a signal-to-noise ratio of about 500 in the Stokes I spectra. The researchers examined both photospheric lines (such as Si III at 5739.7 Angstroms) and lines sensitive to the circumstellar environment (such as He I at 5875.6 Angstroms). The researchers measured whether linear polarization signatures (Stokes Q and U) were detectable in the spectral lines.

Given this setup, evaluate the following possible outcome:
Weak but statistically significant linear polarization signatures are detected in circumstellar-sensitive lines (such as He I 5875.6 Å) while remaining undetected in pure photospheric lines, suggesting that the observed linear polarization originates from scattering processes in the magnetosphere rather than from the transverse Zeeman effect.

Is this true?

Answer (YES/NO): NO